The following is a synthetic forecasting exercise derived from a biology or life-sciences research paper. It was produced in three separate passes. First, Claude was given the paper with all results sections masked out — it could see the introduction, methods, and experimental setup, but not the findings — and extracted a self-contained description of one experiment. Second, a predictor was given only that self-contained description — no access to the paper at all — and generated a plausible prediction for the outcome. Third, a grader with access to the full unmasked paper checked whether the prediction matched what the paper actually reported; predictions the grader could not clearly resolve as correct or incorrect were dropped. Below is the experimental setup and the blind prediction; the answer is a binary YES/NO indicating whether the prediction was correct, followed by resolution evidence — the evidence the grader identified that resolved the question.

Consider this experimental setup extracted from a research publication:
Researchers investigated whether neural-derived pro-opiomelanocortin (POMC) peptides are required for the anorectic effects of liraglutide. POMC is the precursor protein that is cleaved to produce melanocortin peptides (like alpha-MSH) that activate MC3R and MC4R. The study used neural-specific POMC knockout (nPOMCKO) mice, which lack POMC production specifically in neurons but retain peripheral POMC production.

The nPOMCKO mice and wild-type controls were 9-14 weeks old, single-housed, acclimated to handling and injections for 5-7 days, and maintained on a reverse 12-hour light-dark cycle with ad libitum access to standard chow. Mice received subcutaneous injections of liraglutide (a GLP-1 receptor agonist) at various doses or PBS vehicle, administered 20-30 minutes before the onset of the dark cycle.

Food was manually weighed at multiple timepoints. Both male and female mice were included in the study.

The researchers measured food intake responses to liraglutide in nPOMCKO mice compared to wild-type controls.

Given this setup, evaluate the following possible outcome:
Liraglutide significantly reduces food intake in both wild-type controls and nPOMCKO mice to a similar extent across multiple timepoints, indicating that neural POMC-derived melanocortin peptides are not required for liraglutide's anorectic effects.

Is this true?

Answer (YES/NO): NO